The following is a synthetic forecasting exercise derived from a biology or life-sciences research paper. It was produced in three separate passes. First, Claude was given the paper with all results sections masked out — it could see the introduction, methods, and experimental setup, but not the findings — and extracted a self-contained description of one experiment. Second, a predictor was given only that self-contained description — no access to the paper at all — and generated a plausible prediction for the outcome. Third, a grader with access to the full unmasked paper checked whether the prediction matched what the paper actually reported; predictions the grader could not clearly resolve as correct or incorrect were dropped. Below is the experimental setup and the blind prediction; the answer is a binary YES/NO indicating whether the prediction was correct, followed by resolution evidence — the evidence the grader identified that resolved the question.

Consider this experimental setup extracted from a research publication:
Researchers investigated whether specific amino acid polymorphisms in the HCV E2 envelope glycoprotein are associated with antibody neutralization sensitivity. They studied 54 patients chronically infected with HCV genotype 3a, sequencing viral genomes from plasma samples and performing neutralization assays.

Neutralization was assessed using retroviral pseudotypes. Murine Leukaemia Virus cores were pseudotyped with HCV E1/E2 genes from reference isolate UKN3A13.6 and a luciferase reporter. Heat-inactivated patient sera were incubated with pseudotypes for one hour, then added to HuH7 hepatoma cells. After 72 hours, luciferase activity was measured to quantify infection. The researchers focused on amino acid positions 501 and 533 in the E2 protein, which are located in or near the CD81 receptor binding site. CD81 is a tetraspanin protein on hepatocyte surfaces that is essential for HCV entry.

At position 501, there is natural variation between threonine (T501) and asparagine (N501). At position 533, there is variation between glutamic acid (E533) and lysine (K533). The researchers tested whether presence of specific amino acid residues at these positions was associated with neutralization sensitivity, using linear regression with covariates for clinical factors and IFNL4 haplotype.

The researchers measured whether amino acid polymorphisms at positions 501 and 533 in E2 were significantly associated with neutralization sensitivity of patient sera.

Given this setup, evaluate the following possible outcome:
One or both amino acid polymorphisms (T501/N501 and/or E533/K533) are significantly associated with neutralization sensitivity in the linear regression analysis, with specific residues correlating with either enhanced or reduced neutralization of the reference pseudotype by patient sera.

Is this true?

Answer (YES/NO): YES